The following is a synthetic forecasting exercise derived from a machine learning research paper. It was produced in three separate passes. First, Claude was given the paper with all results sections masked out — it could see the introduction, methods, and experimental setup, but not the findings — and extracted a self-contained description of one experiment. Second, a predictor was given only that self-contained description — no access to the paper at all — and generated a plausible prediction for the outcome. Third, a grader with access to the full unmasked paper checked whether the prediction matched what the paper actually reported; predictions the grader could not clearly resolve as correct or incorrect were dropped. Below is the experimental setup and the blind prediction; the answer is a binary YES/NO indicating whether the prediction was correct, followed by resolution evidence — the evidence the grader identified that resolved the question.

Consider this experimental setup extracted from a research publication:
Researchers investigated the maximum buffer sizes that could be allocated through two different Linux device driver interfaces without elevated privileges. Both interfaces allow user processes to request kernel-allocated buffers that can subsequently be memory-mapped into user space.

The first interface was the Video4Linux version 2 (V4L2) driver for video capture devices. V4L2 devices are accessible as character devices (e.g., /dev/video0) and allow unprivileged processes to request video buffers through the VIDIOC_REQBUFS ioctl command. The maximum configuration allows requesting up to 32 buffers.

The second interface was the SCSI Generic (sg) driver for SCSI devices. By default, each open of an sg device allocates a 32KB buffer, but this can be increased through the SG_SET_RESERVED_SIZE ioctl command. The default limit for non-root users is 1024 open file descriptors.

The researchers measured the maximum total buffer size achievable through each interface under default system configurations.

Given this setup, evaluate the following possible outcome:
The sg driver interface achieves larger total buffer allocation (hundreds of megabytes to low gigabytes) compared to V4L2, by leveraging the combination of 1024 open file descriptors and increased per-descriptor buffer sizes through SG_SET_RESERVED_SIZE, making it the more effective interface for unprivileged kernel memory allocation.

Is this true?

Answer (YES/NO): NO